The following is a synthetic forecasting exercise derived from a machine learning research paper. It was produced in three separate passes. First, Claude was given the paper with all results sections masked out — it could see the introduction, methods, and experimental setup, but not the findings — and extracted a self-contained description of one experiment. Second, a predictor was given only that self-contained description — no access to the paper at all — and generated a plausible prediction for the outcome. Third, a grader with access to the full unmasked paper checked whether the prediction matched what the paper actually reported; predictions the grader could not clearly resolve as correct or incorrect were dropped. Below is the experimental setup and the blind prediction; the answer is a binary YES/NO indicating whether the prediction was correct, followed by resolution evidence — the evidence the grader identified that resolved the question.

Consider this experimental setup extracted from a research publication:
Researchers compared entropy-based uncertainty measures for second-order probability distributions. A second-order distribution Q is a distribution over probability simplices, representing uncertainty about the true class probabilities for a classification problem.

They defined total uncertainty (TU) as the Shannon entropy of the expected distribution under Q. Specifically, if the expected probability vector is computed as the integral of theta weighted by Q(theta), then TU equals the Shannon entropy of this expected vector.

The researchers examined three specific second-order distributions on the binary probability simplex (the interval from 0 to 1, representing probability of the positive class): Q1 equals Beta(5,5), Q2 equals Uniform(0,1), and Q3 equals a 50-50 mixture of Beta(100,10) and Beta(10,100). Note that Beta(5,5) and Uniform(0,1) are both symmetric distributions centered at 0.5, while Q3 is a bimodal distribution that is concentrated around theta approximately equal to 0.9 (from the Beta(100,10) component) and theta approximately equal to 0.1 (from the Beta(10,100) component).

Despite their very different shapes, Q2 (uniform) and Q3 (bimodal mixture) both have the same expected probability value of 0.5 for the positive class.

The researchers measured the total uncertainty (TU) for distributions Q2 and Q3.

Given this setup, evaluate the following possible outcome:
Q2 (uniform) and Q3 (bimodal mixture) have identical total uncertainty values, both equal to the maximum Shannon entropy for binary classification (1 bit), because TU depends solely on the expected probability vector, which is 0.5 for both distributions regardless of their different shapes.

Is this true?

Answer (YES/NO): YES